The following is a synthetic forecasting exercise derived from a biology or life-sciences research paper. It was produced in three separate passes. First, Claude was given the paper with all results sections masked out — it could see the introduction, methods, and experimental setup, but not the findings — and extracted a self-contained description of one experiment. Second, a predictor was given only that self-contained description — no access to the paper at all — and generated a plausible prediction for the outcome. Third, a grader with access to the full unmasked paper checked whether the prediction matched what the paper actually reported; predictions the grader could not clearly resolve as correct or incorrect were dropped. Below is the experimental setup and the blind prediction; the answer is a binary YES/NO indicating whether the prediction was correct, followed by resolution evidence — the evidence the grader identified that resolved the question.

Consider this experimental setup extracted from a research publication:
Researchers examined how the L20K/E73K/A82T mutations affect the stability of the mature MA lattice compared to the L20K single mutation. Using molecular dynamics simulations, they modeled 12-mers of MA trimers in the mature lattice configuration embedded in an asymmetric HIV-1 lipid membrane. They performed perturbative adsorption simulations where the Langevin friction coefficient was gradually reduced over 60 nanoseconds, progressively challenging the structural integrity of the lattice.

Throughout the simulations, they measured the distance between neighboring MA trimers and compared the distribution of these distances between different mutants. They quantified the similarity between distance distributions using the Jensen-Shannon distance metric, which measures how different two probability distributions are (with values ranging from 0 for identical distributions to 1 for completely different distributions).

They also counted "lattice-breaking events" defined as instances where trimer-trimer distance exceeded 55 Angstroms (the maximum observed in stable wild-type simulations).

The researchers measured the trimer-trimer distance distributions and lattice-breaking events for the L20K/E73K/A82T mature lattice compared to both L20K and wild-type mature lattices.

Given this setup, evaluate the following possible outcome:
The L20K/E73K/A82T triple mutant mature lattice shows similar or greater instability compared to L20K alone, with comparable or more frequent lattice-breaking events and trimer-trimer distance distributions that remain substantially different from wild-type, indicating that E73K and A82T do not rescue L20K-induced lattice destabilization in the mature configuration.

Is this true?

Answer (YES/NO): NO